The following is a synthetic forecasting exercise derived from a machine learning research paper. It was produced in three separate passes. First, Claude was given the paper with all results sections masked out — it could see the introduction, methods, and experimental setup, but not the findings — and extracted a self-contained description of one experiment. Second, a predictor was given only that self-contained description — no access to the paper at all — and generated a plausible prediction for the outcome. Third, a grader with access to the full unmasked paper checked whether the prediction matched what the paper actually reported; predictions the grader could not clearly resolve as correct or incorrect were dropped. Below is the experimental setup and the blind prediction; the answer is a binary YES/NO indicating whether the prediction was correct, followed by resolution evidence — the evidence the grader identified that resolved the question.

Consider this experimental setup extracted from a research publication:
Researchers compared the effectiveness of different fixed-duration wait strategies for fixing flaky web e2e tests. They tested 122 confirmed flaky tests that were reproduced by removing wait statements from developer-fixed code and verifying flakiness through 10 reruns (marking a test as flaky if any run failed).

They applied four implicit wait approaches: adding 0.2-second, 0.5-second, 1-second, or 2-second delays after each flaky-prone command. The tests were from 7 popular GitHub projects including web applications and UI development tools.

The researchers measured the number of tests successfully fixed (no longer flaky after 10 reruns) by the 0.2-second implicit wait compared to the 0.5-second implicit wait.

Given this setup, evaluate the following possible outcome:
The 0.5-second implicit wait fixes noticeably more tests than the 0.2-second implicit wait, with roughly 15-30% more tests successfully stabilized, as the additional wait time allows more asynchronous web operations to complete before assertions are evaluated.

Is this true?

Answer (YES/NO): YES